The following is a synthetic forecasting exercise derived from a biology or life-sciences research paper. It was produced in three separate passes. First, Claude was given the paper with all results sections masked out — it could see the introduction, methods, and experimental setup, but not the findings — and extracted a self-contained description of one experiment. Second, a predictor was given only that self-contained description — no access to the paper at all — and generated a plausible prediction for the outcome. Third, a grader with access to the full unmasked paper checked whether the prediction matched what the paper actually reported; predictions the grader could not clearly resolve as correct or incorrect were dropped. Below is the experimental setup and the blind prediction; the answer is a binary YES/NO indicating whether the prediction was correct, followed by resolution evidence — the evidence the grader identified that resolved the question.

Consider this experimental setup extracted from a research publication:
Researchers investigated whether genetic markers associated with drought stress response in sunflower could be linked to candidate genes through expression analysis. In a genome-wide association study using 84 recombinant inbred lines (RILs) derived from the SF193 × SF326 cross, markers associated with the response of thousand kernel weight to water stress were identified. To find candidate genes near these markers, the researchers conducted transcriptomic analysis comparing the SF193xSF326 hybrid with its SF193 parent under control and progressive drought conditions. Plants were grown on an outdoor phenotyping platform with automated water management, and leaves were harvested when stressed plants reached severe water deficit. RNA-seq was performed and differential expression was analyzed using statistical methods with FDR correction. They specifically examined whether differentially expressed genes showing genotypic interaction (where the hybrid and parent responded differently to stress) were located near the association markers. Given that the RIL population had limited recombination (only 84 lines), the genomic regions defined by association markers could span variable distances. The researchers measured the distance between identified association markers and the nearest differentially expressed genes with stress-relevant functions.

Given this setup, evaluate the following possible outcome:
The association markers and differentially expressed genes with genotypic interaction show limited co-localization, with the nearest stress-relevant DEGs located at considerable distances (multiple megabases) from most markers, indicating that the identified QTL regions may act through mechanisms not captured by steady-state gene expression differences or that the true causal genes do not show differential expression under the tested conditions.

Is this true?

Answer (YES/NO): NO